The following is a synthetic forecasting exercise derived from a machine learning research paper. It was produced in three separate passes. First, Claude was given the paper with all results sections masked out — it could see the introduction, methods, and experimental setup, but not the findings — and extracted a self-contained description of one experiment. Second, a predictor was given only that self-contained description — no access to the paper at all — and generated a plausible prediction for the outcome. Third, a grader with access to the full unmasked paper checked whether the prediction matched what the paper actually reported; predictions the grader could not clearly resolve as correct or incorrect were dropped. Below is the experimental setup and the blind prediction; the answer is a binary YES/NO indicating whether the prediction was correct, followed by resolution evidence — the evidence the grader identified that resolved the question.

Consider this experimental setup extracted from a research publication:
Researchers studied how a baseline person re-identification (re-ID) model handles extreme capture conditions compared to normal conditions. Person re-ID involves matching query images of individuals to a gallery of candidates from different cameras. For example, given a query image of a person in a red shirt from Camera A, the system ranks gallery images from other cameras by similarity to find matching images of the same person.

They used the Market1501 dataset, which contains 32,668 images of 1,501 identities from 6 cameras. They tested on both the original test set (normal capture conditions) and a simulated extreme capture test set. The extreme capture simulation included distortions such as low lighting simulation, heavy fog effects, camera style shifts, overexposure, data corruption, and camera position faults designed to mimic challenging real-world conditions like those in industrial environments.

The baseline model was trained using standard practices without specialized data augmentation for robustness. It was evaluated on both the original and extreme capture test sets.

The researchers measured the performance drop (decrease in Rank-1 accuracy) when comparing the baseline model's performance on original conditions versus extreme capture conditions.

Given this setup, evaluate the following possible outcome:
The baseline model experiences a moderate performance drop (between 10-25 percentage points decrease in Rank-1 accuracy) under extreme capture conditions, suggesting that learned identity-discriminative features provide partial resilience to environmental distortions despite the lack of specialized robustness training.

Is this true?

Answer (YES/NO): YES